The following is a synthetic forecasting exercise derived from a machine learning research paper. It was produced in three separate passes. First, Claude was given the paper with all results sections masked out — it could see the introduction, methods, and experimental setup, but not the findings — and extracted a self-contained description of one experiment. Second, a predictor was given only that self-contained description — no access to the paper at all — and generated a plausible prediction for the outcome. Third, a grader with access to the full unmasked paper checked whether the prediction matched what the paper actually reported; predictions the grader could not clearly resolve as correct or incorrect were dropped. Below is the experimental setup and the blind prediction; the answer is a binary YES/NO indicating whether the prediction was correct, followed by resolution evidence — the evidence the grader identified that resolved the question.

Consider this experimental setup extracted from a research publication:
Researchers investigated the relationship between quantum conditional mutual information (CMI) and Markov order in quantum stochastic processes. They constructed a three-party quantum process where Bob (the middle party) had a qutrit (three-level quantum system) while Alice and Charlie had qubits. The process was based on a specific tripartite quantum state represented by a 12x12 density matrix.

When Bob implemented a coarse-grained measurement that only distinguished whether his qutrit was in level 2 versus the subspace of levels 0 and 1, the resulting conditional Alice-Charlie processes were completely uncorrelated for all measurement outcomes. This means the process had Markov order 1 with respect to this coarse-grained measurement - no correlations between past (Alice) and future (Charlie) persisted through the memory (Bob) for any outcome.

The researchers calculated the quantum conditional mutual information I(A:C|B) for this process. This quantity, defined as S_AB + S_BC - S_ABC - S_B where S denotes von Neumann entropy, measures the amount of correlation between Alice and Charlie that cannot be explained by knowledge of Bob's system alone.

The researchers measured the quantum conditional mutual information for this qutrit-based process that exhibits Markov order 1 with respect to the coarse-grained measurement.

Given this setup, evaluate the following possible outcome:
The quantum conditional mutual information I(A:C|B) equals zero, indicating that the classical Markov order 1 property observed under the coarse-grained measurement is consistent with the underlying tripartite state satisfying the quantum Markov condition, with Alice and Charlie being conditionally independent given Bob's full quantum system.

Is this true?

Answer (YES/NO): NO